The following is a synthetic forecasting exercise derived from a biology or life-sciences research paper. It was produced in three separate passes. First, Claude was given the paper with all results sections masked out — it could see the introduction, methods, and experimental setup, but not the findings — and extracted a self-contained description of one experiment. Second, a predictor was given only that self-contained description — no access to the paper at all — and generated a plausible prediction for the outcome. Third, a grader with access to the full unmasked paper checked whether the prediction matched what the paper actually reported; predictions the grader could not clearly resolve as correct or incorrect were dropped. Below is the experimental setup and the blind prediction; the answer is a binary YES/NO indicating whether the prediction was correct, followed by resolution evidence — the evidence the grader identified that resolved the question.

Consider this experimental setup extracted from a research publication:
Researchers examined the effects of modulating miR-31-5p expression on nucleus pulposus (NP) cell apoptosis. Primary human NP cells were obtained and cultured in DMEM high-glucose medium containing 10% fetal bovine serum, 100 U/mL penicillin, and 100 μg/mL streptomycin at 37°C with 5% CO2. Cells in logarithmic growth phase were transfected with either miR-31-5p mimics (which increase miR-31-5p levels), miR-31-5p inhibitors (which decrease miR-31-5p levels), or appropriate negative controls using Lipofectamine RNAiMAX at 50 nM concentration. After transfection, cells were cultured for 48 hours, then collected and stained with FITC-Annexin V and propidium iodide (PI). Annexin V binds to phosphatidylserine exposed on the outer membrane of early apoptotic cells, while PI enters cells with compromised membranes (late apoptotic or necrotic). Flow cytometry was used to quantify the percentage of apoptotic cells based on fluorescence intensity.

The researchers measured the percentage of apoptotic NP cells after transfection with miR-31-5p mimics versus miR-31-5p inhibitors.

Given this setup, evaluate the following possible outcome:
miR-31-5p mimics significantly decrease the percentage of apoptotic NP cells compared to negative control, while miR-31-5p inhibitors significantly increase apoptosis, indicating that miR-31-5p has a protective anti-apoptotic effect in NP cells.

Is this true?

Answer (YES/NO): YES